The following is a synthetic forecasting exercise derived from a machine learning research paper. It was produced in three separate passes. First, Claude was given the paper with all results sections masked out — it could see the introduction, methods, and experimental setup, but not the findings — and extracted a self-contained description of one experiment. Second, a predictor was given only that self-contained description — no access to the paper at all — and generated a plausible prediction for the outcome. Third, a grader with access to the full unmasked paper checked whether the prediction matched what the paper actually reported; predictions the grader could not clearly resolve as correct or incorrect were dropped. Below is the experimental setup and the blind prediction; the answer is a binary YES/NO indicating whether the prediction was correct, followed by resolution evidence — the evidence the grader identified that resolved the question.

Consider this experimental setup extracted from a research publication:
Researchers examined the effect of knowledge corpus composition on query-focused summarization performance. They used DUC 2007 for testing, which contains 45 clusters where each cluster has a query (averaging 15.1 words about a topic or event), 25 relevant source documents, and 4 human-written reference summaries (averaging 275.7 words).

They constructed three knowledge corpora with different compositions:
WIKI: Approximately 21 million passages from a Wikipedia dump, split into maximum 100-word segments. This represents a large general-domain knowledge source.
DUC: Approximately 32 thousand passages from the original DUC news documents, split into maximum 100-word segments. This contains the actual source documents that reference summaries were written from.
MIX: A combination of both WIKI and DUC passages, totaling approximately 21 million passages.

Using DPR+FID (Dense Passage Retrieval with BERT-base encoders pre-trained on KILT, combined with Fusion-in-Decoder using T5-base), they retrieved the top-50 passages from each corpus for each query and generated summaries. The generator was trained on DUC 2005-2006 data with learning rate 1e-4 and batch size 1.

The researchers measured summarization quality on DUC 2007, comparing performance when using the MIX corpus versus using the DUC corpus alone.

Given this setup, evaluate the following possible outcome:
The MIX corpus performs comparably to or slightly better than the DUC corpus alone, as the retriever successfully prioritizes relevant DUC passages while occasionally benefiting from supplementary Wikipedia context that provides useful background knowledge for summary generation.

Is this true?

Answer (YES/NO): NO